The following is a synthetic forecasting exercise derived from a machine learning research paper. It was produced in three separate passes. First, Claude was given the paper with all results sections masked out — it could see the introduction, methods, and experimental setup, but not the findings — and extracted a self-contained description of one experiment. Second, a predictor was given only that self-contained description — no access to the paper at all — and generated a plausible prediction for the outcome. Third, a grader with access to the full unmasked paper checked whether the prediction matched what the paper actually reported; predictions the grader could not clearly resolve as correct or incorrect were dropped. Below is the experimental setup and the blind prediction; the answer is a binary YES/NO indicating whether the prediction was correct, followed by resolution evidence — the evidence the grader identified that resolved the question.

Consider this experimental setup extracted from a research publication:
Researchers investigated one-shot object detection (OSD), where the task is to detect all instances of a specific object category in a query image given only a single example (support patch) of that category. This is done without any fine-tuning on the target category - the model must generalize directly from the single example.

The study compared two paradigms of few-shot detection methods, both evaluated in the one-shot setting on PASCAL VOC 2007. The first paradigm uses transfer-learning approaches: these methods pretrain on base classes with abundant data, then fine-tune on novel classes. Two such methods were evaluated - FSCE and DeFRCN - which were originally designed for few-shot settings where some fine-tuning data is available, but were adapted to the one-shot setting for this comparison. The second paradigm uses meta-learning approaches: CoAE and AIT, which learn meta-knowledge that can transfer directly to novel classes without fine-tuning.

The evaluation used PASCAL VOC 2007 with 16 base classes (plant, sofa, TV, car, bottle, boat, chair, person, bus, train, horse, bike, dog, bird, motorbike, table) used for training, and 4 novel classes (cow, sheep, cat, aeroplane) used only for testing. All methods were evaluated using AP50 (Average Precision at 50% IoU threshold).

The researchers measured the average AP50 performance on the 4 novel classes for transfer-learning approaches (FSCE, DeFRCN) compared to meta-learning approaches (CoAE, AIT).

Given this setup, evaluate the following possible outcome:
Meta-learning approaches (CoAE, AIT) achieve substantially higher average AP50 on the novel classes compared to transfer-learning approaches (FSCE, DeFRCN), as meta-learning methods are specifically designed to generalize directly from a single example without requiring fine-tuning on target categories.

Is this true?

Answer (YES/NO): YES